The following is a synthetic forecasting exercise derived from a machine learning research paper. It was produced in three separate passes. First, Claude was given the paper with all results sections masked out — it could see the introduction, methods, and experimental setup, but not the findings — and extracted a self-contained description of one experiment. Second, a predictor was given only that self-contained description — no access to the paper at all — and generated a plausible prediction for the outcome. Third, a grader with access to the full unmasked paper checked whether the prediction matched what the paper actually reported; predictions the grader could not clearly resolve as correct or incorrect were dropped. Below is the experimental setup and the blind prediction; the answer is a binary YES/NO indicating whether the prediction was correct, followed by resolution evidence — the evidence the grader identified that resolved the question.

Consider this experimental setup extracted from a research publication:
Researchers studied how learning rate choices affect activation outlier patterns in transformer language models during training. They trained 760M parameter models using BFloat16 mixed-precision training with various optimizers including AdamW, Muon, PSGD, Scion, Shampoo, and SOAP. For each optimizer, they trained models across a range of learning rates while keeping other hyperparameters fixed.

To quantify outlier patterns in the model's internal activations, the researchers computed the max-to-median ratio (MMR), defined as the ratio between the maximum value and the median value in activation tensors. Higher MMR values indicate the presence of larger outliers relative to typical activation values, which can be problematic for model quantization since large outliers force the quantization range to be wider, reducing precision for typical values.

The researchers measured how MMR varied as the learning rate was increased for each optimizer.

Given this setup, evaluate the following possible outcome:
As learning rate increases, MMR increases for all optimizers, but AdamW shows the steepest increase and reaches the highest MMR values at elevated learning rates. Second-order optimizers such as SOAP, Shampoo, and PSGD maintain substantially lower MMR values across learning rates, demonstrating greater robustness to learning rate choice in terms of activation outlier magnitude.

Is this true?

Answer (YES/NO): NO